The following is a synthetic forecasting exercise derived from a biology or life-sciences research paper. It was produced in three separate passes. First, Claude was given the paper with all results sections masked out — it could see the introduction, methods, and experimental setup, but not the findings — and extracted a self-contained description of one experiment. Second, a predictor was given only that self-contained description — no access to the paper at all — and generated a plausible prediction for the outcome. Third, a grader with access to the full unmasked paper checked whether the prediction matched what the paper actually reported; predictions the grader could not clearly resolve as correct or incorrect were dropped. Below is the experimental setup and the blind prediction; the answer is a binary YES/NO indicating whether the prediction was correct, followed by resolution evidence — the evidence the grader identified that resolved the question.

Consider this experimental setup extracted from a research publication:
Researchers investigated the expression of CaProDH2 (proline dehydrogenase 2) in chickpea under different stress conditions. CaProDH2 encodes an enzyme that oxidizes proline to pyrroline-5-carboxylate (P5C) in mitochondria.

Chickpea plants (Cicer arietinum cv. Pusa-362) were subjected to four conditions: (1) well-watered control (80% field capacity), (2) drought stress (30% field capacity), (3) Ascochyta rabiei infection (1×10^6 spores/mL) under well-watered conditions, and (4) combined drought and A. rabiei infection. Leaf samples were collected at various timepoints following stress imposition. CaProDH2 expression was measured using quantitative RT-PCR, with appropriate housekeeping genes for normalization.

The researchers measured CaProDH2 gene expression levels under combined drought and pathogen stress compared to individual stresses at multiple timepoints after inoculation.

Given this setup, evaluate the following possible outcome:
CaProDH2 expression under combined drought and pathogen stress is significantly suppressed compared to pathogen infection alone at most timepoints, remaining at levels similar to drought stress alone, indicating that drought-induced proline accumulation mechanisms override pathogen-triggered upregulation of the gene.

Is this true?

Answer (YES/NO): NO